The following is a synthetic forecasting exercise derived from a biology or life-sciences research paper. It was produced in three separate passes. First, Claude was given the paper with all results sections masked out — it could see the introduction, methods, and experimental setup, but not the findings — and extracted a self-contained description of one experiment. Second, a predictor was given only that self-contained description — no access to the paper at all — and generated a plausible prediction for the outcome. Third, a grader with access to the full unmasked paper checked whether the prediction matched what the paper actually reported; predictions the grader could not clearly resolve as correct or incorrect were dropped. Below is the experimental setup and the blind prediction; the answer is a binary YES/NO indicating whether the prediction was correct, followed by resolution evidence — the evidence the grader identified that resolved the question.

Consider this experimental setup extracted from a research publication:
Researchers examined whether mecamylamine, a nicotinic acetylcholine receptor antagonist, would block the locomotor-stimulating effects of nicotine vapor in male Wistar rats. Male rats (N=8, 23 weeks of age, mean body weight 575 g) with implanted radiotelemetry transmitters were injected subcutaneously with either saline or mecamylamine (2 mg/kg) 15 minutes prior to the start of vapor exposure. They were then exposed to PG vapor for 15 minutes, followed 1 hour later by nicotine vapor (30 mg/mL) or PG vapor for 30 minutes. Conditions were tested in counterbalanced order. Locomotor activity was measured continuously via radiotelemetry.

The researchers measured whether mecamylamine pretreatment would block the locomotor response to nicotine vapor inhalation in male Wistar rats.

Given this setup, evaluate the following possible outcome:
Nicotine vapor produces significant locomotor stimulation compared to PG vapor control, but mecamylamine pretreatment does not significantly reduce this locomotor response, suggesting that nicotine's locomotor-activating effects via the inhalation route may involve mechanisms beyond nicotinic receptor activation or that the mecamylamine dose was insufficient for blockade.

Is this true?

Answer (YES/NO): NO